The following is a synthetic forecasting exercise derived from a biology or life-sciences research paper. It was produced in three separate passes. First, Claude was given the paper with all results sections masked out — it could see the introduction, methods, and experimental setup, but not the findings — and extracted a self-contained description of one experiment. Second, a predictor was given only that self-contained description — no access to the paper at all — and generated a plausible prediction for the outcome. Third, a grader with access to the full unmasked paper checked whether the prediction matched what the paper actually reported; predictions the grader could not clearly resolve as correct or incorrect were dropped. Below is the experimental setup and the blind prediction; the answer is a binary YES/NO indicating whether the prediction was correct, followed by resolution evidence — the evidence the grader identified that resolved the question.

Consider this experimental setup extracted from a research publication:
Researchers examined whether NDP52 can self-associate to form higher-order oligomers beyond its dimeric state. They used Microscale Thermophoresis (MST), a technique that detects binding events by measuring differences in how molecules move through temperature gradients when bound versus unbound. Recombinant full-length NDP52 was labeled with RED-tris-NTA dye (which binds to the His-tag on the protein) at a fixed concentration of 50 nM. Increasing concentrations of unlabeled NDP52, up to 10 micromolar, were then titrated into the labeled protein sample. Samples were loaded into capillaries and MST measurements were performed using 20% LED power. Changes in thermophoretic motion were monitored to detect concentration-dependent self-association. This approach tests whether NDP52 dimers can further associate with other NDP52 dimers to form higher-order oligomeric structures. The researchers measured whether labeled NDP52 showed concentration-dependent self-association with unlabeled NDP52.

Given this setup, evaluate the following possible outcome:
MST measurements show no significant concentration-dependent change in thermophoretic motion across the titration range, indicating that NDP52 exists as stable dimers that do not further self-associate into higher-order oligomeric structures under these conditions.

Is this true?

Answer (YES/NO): NO